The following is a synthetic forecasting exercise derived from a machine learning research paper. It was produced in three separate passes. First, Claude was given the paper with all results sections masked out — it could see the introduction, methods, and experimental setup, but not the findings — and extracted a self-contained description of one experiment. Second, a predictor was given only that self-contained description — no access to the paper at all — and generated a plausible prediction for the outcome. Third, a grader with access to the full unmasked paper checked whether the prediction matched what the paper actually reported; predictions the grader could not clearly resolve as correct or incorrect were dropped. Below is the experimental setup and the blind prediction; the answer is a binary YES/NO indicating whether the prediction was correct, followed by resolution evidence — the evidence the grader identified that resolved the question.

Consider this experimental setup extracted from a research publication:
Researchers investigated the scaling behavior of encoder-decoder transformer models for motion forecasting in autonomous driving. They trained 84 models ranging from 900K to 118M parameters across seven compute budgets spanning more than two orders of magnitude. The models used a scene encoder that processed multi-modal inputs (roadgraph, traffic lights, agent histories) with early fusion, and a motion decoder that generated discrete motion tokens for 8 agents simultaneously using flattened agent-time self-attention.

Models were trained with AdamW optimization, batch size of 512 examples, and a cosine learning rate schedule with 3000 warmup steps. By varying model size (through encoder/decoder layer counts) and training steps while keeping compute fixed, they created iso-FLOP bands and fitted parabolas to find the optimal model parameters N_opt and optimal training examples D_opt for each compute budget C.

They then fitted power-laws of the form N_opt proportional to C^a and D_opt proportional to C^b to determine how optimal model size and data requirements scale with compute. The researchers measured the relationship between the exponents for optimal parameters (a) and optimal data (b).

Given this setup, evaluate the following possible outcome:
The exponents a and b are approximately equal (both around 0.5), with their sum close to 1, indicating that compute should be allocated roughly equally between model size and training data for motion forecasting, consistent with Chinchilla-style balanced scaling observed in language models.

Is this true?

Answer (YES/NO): NO